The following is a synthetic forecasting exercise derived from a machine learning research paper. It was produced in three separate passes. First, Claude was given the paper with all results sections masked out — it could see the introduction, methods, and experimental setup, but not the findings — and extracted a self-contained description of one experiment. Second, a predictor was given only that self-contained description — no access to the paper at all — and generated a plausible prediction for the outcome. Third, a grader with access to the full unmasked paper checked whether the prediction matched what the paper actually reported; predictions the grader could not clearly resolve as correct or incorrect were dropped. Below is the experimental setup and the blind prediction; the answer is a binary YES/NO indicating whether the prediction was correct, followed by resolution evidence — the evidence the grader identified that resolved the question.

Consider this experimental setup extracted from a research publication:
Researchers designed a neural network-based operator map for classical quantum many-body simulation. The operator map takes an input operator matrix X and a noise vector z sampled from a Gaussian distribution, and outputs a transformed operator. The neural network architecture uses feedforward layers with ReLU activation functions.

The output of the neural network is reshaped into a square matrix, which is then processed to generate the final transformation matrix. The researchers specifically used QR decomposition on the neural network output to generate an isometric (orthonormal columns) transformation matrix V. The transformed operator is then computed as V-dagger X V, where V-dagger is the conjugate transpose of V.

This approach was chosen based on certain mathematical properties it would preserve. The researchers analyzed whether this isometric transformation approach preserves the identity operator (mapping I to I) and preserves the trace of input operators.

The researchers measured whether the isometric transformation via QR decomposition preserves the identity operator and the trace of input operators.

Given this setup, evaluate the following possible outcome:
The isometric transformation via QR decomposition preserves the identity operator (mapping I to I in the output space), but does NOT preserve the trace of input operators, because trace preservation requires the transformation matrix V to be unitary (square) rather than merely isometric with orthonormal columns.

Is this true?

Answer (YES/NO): NO